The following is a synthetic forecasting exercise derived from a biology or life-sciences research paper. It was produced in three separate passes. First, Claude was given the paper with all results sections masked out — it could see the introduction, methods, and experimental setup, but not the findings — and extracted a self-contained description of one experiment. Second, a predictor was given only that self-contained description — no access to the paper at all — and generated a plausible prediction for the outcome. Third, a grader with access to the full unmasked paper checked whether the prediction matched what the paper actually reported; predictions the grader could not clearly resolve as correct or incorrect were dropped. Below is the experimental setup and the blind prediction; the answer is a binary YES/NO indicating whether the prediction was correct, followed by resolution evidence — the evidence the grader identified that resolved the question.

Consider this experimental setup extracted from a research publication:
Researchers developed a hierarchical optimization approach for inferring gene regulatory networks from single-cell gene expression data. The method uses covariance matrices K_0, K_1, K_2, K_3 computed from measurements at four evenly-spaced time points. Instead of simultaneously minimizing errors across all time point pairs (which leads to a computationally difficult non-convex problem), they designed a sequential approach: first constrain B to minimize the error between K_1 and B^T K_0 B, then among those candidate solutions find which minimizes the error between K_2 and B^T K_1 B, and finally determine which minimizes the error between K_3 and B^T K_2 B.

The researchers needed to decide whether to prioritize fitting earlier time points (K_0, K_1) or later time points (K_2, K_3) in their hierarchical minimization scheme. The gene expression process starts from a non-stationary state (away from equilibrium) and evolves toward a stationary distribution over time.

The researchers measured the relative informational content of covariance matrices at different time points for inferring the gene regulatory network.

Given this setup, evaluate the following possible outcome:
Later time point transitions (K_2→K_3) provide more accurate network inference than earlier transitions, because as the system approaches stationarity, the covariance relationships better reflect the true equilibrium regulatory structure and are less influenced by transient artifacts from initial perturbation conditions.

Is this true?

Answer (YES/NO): NO